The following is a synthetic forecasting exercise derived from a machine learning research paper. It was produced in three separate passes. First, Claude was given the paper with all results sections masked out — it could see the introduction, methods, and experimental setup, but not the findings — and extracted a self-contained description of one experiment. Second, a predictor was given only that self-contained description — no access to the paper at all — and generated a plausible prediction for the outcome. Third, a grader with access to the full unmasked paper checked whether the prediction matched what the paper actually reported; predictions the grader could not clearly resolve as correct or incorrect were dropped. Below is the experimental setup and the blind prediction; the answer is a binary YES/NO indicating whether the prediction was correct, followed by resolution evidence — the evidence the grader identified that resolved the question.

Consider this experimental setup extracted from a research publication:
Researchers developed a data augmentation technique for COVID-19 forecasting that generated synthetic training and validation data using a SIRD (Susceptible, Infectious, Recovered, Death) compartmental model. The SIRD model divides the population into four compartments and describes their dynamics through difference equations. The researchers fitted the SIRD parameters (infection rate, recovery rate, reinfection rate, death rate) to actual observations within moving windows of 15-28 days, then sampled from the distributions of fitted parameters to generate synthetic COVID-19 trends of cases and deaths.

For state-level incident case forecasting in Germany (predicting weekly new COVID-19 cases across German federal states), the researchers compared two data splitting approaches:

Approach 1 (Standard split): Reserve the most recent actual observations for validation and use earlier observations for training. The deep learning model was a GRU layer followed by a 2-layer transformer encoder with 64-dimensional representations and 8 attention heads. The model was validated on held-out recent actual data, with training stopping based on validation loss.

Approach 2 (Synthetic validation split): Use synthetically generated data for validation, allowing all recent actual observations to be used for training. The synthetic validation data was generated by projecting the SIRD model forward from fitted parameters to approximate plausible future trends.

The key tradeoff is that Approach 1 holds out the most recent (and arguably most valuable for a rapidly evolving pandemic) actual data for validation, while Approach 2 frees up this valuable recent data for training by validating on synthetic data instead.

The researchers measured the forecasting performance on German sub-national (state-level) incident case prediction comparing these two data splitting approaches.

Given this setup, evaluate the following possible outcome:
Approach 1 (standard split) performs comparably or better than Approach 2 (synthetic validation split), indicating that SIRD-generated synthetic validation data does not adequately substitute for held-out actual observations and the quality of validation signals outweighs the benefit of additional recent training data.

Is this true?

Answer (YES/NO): NO